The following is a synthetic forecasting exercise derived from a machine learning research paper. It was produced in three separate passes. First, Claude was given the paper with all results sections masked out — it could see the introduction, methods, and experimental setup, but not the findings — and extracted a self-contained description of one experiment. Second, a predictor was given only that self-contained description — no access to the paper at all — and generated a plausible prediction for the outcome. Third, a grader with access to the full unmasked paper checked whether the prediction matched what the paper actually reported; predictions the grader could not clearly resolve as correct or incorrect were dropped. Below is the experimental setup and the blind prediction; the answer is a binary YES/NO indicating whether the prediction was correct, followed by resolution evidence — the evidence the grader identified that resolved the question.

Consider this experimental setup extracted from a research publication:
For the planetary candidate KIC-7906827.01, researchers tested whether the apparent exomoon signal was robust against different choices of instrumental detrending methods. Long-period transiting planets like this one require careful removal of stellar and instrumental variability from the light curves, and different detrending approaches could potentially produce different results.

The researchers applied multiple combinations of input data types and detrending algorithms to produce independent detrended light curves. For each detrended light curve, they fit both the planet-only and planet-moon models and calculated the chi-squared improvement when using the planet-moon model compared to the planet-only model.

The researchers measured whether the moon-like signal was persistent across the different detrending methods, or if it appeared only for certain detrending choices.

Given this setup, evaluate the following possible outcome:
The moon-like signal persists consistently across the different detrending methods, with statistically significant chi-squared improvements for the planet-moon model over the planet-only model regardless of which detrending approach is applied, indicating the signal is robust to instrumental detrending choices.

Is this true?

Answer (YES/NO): YES